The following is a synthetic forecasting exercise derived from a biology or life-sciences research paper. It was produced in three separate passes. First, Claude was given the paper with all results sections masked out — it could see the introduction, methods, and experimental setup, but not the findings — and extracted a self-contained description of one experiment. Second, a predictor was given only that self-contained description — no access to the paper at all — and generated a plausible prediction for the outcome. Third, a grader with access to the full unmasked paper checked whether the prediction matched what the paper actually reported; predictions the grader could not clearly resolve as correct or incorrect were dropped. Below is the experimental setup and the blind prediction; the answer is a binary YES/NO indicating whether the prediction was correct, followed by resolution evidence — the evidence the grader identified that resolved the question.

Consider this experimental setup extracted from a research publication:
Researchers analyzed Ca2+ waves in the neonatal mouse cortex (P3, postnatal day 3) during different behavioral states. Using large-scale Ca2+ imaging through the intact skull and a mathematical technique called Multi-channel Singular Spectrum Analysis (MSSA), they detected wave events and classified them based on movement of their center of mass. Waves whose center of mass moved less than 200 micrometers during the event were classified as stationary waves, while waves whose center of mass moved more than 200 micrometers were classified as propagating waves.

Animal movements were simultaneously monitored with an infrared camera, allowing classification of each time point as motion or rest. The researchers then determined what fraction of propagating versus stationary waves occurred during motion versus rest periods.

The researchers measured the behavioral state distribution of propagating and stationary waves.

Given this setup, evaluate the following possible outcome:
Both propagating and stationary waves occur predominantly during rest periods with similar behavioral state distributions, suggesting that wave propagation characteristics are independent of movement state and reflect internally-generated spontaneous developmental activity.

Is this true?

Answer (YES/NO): NO